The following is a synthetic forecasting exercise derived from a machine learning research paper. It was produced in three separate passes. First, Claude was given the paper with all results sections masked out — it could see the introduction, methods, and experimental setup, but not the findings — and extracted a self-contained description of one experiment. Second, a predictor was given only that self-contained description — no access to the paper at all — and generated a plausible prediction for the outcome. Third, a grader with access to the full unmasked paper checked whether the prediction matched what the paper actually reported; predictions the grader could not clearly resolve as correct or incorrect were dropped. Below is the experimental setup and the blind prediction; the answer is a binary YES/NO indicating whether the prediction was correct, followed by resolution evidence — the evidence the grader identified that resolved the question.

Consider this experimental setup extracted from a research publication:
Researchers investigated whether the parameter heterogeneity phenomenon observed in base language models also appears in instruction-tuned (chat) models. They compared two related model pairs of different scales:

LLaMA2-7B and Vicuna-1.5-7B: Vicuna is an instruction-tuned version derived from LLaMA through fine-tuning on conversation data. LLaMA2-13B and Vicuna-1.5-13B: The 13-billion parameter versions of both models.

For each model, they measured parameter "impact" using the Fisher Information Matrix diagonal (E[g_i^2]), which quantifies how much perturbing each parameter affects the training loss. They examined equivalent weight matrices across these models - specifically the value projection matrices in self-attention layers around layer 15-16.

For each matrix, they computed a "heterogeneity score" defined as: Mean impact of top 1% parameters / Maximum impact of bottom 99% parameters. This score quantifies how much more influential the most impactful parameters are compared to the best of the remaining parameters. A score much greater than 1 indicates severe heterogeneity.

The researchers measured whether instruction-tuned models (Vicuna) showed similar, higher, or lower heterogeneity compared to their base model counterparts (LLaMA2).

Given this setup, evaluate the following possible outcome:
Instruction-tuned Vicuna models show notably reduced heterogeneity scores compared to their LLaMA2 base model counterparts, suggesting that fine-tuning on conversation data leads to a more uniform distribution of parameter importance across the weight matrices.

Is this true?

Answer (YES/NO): NO